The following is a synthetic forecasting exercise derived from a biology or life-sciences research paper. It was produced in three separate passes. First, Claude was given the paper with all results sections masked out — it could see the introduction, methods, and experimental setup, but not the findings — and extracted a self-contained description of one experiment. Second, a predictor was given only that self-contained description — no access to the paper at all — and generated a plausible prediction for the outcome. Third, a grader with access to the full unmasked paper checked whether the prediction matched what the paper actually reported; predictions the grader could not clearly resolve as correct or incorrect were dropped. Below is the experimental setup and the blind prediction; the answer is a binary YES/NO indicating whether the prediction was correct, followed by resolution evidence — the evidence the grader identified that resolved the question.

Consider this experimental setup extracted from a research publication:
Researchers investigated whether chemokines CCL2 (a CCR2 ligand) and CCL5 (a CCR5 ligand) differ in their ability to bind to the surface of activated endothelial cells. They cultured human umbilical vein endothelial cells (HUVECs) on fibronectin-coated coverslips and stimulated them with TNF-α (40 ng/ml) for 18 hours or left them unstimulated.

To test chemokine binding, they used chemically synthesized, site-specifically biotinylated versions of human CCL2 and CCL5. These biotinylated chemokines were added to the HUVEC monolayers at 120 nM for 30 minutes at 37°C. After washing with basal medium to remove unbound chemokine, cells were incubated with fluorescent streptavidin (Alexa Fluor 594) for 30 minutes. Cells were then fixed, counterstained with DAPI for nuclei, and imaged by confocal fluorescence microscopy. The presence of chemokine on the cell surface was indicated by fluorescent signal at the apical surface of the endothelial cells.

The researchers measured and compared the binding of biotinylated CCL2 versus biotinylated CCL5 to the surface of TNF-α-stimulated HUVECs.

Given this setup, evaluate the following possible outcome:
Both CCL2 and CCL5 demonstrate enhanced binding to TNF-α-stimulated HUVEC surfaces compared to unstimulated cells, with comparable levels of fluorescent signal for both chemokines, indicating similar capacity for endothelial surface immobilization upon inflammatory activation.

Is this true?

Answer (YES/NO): NO